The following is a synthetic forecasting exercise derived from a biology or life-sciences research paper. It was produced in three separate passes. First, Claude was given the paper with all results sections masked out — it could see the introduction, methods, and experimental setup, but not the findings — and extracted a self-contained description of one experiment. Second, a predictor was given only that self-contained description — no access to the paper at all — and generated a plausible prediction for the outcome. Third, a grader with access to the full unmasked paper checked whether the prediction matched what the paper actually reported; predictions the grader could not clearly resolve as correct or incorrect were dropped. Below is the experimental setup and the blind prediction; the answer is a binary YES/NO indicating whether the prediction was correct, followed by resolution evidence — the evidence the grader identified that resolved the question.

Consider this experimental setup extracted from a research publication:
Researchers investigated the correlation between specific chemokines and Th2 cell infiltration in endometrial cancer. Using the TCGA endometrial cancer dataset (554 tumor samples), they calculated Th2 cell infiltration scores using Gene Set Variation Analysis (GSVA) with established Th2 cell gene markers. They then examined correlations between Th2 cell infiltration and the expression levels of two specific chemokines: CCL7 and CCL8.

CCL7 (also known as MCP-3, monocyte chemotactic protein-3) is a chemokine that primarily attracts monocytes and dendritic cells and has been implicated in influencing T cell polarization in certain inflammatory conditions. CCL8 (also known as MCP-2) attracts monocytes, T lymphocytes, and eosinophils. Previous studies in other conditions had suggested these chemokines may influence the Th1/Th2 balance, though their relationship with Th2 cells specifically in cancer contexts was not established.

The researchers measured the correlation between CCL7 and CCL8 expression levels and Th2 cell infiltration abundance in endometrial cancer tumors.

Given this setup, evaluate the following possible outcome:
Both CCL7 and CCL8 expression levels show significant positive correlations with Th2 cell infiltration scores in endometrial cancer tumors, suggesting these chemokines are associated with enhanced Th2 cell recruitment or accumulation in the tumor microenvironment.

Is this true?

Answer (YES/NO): YES